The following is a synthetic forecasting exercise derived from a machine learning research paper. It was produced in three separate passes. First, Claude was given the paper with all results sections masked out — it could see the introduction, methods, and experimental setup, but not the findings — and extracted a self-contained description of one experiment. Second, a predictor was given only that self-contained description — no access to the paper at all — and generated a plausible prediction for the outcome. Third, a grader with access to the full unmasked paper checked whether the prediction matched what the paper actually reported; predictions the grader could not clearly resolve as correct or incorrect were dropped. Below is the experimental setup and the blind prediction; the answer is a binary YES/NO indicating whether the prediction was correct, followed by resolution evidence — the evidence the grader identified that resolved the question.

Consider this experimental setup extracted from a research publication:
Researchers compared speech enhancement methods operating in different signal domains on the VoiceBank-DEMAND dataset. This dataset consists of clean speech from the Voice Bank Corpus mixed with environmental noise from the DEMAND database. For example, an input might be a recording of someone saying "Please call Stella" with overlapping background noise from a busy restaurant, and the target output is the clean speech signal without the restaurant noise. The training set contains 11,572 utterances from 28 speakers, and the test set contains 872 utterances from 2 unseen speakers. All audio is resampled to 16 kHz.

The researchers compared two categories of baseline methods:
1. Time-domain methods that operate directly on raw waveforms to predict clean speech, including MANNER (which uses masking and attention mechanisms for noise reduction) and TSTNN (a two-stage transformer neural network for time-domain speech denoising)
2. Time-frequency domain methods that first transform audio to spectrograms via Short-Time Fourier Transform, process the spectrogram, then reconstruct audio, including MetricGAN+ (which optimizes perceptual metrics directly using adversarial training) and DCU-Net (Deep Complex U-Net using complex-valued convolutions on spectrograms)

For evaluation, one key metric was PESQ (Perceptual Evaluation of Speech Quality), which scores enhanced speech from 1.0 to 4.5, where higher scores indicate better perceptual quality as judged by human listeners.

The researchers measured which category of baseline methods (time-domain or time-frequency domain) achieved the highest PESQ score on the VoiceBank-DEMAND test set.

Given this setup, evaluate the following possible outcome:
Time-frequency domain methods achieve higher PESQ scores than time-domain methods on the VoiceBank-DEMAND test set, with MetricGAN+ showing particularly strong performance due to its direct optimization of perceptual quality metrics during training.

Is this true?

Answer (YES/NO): NO